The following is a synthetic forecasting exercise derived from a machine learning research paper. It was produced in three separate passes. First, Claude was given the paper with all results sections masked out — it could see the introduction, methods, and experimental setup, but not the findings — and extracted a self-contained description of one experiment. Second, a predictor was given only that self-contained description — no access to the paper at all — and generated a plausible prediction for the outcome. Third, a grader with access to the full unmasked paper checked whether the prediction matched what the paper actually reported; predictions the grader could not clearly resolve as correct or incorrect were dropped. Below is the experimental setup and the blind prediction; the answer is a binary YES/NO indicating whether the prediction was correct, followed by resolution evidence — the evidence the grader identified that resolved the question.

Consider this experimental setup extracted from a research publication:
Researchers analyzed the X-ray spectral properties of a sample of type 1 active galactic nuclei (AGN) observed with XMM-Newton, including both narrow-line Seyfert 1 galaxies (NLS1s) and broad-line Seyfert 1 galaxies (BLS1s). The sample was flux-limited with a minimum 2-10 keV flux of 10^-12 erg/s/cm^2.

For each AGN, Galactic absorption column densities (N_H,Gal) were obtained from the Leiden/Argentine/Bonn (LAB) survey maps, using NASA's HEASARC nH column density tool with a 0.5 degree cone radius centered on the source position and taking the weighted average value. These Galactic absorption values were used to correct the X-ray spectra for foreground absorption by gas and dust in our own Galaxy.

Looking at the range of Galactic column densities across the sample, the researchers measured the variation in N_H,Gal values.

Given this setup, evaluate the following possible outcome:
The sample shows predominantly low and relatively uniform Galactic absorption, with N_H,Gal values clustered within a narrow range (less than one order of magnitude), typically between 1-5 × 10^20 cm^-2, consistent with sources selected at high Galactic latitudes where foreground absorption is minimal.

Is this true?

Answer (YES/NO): NO